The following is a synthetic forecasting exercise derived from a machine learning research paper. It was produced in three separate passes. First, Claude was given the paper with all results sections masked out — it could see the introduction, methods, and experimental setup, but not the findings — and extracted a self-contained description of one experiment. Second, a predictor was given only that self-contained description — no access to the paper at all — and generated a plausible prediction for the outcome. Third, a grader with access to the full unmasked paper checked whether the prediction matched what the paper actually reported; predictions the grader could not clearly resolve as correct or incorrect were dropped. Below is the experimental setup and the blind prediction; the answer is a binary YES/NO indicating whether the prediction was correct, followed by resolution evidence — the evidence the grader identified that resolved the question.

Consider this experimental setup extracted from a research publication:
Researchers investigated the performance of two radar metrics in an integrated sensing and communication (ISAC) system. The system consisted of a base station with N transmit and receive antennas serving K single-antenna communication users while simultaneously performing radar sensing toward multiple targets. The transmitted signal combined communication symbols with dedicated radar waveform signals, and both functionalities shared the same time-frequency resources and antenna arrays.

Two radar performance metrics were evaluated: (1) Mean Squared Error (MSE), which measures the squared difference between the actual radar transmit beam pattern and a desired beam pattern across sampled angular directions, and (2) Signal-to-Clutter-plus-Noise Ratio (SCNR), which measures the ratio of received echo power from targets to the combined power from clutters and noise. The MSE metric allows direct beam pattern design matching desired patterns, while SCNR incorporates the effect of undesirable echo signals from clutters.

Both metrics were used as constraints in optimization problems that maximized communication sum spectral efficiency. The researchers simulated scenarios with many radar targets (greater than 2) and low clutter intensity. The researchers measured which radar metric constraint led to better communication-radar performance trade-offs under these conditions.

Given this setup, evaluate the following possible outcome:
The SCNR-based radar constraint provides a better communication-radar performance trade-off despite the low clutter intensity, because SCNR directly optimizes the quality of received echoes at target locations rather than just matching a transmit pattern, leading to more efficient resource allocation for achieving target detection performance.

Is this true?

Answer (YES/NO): NO